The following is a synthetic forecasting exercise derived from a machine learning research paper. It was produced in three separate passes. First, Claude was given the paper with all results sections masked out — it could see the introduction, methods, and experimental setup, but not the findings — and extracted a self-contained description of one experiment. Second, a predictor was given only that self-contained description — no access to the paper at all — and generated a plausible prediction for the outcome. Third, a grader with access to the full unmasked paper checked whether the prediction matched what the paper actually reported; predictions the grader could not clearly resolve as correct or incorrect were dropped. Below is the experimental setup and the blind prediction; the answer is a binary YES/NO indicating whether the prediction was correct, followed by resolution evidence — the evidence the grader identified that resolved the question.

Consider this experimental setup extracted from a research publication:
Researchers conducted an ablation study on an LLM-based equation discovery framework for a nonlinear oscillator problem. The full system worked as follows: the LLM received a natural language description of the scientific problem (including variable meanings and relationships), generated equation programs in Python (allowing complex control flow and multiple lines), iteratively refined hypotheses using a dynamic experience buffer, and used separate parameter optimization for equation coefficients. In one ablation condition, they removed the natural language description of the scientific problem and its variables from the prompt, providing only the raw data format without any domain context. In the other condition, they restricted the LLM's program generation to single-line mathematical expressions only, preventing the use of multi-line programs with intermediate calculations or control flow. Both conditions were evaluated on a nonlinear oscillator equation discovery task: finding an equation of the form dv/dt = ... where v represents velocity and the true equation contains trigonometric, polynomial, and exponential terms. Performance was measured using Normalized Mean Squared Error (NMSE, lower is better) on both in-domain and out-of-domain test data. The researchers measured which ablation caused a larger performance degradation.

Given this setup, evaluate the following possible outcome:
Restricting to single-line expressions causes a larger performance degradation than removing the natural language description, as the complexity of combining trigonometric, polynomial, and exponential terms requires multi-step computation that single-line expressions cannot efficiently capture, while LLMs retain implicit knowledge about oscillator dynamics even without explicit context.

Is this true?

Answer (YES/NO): NO